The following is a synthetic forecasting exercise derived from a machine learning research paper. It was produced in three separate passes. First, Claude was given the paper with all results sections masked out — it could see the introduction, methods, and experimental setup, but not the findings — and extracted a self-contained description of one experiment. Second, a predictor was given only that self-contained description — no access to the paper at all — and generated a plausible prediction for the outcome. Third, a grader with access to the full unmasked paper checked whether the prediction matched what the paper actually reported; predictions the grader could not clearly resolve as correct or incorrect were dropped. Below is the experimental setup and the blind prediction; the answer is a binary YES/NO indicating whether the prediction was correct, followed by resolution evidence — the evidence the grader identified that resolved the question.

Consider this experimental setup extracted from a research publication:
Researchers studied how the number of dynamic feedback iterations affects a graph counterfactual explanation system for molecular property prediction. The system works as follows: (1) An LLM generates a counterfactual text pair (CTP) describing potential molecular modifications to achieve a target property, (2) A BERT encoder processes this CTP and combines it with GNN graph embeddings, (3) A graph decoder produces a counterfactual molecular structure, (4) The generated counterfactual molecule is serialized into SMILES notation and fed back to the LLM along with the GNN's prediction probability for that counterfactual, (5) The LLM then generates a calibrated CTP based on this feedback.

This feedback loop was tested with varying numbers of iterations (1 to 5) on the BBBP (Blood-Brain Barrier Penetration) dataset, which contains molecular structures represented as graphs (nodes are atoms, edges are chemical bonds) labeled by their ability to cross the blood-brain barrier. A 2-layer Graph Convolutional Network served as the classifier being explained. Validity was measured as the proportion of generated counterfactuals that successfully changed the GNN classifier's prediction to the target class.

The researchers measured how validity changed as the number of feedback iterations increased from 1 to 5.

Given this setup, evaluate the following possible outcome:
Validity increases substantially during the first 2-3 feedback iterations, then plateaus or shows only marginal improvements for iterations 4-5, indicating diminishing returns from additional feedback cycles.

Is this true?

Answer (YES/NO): YES